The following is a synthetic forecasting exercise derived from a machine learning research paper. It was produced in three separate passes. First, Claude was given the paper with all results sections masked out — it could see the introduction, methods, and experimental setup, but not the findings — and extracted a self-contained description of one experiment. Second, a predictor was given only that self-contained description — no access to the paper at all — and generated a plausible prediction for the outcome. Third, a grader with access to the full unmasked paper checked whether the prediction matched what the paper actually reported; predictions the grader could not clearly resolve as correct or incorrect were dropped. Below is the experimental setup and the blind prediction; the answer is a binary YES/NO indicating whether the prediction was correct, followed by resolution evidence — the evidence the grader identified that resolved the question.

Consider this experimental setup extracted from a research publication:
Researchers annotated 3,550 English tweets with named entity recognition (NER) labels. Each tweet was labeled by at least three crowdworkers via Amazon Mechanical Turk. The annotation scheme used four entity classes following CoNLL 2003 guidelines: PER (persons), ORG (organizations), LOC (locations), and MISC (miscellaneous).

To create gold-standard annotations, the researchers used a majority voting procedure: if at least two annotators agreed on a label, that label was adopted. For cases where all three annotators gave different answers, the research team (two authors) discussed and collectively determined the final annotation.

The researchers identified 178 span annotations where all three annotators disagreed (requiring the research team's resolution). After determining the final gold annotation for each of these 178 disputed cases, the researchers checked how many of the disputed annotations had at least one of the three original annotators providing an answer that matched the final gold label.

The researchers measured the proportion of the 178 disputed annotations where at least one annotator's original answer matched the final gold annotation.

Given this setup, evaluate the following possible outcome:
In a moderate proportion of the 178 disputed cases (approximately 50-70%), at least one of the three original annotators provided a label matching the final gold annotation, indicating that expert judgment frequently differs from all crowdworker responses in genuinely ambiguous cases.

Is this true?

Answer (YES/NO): NO